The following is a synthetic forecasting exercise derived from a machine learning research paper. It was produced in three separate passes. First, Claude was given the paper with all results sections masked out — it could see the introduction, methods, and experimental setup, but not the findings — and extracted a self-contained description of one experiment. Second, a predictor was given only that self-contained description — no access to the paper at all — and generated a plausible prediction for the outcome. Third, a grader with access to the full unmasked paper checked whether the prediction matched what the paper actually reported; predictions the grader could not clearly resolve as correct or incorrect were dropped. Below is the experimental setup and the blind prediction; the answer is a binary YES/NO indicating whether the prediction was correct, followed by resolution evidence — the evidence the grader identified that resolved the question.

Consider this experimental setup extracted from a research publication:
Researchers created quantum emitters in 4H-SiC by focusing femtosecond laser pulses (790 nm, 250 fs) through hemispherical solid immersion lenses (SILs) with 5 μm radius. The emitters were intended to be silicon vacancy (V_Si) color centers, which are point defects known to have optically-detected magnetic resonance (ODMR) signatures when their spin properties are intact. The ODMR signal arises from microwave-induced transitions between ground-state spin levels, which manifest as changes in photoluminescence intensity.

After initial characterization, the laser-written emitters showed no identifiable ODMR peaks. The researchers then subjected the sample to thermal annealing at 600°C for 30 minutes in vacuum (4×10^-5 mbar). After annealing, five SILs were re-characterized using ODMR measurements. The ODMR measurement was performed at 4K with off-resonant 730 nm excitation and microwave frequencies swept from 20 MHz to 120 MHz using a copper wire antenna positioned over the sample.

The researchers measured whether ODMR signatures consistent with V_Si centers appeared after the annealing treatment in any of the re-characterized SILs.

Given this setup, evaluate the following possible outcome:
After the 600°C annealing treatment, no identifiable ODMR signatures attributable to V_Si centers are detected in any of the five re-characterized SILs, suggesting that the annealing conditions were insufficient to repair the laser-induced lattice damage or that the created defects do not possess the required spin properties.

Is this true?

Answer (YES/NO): NO